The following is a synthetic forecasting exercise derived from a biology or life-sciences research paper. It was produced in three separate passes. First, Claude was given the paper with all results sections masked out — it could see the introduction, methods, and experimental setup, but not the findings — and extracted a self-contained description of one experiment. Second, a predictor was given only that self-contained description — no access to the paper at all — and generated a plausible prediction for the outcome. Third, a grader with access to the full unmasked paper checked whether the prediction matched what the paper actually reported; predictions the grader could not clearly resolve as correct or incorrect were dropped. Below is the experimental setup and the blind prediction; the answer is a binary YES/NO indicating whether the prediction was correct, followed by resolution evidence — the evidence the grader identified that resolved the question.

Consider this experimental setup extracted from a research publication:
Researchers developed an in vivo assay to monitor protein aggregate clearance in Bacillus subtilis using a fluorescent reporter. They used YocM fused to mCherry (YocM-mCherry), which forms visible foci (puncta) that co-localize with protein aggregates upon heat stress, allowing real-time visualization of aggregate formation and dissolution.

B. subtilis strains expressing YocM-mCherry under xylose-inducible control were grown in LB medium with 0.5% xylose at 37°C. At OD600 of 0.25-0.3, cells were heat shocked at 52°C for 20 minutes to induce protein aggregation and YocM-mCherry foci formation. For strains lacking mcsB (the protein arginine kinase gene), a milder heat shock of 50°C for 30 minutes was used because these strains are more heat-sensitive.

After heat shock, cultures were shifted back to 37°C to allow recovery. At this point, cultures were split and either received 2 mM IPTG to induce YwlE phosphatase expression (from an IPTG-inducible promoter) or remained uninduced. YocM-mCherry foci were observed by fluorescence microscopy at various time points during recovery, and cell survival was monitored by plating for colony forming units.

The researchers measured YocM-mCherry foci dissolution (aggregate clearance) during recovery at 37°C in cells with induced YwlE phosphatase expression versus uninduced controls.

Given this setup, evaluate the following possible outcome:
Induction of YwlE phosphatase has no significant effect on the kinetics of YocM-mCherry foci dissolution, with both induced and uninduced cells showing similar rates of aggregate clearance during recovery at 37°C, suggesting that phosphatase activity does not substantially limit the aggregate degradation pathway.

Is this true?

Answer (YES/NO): NO